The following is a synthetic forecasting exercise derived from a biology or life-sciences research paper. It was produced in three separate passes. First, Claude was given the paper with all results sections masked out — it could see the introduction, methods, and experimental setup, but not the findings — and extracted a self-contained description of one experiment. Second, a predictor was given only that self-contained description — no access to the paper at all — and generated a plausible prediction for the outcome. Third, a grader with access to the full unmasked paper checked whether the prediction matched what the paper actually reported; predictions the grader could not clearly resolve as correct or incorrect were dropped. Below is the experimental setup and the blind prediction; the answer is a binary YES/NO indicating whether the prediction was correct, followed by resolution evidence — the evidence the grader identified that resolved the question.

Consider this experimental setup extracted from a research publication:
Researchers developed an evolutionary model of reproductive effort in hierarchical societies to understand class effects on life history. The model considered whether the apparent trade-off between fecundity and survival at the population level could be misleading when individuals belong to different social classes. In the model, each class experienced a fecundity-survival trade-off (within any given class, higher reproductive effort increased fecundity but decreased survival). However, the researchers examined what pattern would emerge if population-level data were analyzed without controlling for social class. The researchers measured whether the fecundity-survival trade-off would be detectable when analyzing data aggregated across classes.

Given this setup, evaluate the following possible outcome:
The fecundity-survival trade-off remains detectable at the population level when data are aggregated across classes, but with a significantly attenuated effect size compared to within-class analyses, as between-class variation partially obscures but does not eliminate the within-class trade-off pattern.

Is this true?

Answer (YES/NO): NO